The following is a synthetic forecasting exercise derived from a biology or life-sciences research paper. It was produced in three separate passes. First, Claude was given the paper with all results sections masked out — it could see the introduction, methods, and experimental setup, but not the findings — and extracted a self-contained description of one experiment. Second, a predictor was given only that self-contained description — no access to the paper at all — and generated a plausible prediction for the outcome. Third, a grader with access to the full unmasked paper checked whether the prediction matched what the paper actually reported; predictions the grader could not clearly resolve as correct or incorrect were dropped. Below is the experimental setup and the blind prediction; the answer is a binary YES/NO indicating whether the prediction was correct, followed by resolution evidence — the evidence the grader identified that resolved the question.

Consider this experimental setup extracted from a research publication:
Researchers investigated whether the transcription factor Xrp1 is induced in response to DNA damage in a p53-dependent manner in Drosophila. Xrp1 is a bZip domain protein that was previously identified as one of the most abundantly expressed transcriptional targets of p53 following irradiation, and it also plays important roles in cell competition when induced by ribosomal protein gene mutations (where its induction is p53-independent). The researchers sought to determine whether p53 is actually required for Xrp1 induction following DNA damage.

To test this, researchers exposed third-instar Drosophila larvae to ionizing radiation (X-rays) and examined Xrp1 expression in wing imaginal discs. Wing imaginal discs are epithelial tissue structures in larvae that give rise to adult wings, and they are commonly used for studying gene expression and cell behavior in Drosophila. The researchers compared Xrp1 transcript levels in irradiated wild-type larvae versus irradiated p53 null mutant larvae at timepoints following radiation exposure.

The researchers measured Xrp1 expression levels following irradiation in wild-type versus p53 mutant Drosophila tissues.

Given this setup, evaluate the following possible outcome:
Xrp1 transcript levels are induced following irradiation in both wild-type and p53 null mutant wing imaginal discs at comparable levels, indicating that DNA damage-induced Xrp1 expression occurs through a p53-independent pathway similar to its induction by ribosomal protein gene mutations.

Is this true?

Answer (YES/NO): NO